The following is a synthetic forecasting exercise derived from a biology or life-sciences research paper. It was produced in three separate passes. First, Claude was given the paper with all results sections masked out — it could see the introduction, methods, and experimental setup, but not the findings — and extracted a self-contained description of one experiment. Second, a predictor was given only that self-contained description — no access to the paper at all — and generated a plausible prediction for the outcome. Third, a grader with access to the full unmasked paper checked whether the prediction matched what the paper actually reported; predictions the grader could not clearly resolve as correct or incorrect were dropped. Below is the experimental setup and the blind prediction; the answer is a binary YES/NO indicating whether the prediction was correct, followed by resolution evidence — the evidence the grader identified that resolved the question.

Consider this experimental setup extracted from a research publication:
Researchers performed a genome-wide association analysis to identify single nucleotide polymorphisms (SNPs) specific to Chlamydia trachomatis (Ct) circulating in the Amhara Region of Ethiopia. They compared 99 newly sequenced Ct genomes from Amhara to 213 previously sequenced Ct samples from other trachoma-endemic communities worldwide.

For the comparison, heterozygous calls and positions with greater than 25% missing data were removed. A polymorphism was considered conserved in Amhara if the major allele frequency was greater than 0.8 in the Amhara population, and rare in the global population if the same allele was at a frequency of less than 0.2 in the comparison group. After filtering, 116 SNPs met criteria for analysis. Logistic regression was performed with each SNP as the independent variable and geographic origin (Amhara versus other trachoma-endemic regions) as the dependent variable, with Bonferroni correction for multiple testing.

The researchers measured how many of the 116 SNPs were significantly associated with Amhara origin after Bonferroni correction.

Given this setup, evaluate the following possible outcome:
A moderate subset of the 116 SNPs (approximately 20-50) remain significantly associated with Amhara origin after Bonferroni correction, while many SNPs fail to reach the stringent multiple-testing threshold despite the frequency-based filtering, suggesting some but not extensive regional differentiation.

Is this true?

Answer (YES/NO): NO